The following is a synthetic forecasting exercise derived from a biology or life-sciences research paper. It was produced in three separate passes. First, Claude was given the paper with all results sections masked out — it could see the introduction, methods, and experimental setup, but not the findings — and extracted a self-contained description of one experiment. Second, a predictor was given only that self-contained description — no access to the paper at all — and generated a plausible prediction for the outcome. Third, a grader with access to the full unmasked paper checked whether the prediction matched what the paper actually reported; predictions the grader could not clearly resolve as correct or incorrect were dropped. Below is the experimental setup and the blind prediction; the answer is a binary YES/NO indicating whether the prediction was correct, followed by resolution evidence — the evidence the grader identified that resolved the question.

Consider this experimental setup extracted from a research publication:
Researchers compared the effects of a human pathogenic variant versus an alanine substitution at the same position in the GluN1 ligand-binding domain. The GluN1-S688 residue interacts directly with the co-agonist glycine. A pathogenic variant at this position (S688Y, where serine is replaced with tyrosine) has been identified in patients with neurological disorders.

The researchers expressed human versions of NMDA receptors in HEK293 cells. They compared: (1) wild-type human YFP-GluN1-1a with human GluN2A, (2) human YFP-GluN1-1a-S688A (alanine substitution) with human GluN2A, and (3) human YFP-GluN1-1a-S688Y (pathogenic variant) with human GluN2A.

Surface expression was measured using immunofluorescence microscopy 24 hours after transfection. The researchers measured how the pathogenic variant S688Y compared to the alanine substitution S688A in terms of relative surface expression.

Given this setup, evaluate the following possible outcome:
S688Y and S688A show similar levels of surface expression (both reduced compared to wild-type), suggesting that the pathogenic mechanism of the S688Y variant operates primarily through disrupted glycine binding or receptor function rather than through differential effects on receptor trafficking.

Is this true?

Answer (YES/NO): NO